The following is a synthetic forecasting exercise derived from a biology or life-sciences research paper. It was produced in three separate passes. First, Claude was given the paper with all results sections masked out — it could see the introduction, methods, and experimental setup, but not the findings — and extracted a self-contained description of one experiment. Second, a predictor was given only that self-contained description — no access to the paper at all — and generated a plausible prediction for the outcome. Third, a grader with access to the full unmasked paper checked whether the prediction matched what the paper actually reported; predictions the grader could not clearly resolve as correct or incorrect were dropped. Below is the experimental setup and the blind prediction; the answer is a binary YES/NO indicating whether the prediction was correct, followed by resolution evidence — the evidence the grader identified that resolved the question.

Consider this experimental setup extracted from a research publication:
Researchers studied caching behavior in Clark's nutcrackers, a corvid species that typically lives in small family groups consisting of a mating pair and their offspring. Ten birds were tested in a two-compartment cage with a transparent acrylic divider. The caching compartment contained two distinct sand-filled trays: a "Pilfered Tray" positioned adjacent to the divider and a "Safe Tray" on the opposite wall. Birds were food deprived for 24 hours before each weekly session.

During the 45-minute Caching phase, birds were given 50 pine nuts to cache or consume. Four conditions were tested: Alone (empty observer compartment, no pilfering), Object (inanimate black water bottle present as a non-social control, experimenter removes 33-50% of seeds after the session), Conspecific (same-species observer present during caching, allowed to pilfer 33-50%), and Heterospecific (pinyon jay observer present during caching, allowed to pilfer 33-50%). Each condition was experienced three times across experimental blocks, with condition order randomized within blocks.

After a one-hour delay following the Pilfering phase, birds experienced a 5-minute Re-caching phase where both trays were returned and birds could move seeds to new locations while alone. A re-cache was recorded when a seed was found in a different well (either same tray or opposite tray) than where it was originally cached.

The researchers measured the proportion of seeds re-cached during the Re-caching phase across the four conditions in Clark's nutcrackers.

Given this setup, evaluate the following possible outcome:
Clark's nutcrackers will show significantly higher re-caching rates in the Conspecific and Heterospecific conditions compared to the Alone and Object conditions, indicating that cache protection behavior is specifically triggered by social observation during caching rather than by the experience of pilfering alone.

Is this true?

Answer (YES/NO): NO